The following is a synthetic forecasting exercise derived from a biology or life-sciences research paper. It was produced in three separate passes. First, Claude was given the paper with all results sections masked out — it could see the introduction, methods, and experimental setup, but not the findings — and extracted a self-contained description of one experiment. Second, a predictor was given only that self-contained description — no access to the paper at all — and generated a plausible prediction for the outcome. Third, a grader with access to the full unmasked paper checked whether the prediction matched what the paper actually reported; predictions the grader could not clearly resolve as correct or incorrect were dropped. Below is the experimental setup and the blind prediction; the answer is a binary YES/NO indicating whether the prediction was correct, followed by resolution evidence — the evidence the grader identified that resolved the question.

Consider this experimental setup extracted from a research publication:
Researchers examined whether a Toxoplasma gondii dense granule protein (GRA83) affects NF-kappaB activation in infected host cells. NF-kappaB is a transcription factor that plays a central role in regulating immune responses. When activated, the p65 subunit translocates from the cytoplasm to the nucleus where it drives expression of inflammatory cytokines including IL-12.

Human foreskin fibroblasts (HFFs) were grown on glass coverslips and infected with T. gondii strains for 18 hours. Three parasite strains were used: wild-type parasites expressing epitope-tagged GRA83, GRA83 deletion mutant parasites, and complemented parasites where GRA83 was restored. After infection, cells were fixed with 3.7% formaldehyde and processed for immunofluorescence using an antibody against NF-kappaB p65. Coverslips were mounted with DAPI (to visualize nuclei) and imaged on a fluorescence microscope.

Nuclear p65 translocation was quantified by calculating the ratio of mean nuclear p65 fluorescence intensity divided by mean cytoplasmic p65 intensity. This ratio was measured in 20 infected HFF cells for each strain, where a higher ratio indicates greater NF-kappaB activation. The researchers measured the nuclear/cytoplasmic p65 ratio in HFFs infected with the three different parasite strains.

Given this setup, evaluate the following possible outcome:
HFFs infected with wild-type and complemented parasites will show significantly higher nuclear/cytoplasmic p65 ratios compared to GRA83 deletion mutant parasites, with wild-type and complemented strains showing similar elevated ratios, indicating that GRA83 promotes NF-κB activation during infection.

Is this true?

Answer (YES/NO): YES